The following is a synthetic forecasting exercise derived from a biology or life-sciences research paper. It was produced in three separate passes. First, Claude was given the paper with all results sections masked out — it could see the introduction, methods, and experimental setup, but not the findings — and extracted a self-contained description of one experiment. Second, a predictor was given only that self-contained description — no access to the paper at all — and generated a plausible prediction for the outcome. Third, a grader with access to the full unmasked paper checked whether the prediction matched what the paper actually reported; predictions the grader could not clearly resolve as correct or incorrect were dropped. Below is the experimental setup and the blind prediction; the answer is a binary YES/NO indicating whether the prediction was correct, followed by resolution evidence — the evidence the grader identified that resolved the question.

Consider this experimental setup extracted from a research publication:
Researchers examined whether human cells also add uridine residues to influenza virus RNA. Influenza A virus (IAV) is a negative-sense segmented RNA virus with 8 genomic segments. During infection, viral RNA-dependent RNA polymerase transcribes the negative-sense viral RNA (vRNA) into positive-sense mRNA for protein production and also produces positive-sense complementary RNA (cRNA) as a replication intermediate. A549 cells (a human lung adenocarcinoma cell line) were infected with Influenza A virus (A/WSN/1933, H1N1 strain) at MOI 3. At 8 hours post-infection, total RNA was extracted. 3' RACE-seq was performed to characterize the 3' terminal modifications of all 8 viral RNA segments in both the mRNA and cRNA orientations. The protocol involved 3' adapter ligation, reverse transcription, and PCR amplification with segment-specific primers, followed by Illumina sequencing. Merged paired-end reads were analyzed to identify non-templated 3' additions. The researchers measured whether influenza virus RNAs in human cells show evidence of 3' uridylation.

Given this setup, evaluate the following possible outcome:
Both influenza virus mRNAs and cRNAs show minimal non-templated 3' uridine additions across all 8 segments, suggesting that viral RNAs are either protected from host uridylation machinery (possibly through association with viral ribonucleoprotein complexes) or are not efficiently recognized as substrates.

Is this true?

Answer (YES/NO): NO